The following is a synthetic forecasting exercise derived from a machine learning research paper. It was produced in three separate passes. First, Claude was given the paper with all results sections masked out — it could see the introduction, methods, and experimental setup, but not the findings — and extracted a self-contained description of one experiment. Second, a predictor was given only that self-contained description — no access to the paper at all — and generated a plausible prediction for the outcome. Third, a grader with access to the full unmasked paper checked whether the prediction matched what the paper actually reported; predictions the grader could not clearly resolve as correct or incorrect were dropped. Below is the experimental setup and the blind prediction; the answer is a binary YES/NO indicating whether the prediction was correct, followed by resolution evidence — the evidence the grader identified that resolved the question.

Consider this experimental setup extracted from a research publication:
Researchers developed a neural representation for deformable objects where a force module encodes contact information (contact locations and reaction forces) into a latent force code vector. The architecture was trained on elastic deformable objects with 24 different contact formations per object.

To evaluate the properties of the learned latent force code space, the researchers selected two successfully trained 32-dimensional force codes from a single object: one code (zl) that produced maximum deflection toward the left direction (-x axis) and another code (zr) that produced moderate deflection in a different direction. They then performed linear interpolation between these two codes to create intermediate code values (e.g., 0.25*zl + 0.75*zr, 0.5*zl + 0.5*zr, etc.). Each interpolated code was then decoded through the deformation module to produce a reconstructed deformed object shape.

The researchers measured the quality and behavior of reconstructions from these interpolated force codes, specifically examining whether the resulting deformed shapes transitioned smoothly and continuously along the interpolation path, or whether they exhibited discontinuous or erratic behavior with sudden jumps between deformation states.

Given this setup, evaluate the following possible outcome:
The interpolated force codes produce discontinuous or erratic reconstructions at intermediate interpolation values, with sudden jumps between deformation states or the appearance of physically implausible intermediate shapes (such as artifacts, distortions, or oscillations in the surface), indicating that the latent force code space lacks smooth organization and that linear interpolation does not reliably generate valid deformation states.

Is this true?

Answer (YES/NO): NO